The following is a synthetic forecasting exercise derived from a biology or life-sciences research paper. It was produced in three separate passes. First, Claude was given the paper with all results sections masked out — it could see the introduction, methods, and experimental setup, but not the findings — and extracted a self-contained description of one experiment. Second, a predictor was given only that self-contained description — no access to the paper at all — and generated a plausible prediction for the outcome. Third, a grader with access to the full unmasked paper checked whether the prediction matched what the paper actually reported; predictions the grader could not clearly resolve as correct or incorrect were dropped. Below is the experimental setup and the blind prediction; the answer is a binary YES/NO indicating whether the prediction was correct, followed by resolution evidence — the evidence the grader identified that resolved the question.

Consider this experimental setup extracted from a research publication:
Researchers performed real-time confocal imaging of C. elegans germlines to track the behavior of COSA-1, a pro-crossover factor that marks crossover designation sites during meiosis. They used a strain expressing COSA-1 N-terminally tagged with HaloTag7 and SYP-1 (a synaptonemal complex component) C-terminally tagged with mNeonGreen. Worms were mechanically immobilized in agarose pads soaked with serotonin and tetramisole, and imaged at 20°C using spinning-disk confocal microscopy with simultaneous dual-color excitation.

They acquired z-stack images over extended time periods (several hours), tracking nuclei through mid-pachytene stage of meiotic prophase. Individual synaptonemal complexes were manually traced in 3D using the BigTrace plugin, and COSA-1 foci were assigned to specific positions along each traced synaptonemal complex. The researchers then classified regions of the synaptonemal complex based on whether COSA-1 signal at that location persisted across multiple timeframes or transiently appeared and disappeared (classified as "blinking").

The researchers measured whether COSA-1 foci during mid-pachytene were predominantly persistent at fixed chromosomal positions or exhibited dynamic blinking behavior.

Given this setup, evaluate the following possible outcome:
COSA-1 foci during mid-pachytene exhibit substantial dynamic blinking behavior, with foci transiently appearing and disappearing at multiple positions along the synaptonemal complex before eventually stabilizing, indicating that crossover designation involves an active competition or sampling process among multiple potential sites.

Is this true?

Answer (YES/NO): YES